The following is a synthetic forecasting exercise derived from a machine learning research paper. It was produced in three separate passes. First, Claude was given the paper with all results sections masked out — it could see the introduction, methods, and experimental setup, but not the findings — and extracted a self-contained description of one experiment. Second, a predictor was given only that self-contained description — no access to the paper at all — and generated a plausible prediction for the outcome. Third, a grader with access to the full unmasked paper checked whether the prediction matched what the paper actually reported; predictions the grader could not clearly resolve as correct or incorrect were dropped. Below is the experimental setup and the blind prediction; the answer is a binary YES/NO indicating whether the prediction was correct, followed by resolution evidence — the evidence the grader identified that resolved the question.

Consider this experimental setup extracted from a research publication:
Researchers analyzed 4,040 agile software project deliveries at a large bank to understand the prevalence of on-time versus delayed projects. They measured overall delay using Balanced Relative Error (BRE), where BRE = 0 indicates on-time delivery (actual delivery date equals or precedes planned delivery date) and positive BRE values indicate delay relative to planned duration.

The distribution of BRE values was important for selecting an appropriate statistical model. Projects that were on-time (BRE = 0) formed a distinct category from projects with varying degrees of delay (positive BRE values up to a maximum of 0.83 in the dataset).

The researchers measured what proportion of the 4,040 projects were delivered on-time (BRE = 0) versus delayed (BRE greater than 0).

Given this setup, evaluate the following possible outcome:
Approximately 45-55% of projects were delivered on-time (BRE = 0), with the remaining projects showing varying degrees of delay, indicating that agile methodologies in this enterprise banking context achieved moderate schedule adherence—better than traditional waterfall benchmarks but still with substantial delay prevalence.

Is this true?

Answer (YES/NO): NO